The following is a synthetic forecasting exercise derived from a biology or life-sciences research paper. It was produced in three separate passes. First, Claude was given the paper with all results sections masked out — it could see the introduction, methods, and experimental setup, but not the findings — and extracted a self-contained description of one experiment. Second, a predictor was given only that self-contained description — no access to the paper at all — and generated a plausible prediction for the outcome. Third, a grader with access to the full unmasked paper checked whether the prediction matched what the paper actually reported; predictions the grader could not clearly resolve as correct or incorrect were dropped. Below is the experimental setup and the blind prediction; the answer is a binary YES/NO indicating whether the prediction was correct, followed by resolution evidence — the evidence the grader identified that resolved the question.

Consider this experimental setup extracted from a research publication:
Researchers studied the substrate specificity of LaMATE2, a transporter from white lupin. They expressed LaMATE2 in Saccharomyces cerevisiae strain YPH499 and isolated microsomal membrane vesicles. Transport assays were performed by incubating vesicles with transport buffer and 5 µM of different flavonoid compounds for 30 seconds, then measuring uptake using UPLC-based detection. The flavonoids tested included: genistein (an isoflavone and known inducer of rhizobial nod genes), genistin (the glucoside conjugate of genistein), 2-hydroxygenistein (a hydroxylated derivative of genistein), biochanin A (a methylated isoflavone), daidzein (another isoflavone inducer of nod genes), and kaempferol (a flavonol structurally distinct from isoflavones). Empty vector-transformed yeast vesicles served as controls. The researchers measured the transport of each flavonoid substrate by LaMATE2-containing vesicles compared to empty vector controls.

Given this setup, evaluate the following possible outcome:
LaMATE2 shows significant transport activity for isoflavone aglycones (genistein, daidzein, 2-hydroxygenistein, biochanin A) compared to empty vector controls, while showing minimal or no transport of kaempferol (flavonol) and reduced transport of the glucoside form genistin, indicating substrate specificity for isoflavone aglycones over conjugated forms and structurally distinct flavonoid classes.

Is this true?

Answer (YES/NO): NO